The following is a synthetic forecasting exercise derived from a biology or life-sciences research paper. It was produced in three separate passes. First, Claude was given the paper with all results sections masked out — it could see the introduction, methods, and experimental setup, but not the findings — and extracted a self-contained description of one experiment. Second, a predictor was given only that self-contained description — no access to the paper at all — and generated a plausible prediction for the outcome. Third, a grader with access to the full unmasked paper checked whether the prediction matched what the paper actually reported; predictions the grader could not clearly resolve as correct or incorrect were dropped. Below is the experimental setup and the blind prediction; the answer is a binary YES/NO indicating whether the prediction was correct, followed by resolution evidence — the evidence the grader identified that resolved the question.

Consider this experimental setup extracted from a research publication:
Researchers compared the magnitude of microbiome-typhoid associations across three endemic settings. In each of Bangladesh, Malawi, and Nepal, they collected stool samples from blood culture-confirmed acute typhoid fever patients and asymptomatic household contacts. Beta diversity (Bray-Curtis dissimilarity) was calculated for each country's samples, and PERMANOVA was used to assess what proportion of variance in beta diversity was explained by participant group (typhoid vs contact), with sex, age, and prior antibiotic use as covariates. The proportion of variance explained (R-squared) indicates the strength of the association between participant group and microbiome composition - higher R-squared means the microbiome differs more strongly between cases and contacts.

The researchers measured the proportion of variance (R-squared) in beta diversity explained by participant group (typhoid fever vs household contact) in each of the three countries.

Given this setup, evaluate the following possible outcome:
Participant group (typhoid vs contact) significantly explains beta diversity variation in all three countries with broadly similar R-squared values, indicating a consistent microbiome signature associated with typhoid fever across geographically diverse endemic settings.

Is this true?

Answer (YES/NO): NO